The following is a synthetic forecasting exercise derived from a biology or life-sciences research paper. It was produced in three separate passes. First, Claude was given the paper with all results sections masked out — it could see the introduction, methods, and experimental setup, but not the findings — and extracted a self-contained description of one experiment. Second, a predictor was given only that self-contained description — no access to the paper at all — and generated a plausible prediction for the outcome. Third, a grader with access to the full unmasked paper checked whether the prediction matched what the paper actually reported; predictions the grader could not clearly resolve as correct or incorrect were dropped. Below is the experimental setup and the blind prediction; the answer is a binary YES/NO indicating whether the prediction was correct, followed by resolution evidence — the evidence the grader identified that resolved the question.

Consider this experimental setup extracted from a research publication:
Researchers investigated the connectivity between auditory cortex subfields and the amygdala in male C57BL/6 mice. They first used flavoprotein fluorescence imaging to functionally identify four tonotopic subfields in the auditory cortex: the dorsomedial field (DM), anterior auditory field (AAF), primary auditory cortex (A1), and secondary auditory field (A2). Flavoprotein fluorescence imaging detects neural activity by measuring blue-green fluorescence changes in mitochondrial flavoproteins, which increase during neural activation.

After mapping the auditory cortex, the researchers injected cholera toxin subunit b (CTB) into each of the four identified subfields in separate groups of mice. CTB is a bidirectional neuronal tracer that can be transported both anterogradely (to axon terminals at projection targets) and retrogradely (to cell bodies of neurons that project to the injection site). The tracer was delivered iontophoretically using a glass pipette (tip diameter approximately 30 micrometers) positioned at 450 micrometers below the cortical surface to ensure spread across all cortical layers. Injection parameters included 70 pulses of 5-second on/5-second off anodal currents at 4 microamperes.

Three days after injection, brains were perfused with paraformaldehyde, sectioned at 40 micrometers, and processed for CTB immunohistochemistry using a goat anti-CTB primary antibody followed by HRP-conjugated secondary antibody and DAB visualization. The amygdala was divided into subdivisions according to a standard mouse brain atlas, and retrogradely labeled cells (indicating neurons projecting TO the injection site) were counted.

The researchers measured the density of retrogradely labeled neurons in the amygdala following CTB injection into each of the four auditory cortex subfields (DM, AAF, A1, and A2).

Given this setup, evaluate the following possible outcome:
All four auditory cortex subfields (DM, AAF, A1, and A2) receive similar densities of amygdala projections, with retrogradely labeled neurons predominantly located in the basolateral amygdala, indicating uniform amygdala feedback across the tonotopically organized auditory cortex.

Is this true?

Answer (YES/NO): NO